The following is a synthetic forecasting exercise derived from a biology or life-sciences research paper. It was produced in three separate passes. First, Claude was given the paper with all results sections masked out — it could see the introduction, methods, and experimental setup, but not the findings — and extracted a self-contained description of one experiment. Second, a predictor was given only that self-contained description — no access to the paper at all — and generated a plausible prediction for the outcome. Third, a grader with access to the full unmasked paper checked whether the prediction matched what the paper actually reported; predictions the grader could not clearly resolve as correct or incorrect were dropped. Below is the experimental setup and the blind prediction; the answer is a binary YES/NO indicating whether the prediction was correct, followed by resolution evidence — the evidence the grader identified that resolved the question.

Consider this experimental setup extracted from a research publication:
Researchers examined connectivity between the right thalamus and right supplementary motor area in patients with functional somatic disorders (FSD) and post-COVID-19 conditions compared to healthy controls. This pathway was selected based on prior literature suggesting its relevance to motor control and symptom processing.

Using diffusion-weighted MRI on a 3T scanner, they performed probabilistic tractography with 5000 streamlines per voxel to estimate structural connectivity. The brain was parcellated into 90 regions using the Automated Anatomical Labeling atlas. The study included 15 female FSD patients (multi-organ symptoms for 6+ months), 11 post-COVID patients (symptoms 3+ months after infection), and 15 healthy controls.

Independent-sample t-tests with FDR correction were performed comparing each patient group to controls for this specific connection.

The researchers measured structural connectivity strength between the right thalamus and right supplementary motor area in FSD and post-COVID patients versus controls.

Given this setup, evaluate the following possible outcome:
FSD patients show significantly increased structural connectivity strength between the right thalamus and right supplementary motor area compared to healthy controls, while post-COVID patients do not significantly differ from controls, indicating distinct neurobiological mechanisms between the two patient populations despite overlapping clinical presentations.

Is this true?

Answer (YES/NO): NO